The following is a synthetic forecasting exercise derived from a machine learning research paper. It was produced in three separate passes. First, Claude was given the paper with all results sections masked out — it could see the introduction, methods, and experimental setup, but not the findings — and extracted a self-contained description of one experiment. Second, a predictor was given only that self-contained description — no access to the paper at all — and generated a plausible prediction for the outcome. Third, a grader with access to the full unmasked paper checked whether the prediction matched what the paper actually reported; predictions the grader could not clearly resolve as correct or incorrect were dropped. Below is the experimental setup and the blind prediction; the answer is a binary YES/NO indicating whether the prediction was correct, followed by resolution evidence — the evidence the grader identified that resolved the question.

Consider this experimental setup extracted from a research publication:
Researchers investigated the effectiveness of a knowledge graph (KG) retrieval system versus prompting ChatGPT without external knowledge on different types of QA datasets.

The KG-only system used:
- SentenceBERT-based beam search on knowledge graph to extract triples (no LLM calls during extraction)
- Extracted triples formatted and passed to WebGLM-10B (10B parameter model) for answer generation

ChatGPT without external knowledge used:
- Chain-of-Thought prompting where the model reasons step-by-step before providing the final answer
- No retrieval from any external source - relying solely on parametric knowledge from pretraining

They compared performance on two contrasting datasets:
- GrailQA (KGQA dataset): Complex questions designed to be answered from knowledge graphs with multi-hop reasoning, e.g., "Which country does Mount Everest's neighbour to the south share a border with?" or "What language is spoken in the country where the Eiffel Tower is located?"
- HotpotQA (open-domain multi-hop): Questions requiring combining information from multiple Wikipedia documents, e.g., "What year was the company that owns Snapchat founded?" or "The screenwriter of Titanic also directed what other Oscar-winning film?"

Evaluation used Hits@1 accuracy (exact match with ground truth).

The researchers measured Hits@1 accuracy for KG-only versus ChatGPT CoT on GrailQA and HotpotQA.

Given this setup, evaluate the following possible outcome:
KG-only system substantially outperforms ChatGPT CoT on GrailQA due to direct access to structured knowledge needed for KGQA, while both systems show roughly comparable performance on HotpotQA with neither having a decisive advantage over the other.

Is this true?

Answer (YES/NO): NO